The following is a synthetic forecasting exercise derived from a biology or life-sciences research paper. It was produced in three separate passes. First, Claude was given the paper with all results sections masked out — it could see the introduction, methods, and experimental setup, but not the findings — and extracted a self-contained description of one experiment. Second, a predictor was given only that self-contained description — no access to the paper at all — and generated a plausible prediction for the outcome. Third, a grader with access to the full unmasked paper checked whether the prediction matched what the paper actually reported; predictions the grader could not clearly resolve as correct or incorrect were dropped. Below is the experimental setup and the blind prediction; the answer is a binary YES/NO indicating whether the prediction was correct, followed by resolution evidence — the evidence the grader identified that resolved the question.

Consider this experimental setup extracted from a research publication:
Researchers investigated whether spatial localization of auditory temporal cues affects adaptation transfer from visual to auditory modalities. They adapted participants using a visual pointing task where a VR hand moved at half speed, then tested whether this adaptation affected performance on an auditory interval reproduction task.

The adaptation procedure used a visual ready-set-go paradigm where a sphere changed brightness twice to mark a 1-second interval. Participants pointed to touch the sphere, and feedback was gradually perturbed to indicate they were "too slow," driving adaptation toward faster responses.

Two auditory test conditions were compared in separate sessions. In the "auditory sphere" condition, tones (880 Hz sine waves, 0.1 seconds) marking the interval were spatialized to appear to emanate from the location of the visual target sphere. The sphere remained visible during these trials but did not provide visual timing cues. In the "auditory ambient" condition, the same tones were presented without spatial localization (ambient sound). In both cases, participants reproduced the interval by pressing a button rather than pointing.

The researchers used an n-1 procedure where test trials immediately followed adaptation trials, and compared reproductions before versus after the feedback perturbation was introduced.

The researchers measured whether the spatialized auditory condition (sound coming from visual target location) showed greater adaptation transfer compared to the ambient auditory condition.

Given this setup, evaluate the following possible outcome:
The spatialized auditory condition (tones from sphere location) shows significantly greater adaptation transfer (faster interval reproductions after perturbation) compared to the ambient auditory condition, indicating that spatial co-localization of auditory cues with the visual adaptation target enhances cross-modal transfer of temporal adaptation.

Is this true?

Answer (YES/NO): NO